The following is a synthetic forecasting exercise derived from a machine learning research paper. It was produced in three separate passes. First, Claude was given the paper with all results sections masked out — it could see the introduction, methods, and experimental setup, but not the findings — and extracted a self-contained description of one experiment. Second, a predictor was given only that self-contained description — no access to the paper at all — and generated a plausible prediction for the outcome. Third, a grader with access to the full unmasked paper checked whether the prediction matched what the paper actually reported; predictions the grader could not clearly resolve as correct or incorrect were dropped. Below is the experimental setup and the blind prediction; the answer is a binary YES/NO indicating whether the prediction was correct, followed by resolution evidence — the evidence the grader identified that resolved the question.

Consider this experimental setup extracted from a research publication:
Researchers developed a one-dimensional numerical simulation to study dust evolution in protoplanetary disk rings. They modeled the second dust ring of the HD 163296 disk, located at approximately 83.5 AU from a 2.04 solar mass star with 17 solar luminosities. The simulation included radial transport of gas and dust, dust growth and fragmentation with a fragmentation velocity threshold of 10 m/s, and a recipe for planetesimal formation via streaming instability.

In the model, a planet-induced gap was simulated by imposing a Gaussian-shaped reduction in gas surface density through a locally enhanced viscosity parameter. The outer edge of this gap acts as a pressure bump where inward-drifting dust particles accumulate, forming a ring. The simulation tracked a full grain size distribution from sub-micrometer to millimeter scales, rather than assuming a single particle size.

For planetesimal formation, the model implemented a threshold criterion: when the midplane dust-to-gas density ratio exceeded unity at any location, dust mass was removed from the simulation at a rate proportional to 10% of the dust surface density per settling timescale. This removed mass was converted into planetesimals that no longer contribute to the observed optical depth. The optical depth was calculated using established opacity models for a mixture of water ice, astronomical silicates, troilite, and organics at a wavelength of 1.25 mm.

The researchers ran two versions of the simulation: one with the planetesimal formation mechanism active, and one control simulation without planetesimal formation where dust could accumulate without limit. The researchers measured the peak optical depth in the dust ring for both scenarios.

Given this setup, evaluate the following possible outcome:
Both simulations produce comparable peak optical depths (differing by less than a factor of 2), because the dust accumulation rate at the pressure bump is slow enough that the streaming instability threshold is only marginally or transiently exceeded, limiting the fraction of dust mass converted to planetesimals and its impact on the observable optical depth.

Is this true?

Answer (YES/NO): NO